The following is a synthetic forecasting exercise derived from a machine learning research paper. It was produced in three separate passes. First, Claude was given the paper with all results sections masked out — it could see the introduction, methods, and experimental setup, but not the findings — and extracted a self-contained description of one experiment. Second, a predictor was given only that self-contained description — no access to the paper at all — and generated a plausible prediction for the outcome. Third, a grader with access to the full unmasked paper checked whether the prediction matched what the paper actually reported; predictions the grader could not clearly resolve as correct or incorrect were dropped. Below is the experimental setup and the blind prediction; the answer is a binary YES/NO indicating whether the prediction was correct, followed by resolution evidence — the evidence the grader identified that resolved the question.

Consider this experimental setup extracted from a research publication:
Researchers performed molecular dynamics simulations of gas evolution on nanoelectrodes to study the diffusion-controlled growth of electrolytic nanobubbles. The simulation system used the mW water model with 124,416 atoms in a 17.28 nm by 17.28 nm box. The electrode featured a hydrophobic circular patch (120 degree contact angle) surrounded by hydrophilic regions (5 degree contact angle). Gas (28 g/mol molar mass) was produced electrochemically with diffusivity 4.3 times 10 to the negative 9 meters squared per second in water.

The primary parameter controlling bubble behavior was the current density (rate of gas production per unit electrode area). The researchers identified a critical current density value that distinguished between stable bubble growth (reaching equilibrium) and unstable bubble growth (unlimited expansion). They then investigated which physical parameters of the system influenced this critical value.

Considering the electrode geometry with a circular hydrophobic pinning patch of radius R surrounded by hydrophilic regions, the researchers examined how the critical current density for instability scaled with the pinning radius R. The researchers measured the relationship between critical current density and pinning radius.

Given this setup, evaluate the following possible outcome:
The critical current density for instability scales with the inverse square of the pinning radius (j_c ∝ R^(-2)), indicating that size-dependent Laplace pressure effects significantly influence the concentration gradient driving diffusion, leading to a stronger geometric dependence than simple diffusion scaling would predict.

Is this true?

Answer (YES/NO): NO